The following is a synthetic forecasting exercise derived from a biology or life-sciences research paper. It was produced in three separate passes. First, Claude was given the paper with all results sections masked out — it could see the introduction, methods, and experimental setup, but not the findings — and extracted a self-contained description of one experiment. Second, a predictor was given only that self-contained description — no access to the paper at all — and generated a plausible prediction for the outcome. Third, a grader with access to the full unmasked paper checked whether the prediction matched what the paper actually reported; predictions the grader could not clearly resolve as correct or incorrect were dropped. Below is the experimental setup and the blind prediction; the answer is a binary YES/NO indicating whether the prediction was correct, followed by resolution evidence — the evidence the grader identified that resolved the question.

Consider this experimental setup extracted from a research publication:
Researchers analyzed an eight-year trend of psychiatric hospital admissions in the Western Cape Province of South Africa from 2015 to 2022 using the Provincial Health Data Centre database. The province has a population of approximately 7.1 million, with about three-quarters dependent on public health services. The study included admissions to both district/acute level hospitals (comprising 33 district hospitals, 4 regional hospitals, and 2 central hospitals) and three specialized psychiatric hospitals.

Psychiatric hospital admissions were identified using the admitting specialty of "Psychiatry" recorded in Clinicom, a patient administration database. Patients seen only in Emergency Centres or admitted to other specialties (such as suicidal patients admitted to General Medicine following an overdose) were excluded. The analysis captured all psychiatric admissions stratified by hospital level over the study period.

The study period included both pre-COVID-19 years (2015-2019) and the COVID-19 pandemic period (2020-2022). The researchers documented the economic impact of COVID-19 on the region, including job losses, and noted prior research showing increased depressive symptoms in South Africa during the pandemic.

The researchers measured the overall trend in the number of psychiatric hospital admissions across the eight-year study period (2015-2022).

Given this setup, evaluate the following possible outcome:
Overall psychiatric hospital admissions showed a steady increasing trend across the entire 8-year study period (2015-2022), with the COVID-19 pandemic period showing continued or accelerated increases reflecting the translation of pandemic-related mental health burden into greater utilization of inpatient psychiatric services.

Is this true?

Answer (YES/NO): NO